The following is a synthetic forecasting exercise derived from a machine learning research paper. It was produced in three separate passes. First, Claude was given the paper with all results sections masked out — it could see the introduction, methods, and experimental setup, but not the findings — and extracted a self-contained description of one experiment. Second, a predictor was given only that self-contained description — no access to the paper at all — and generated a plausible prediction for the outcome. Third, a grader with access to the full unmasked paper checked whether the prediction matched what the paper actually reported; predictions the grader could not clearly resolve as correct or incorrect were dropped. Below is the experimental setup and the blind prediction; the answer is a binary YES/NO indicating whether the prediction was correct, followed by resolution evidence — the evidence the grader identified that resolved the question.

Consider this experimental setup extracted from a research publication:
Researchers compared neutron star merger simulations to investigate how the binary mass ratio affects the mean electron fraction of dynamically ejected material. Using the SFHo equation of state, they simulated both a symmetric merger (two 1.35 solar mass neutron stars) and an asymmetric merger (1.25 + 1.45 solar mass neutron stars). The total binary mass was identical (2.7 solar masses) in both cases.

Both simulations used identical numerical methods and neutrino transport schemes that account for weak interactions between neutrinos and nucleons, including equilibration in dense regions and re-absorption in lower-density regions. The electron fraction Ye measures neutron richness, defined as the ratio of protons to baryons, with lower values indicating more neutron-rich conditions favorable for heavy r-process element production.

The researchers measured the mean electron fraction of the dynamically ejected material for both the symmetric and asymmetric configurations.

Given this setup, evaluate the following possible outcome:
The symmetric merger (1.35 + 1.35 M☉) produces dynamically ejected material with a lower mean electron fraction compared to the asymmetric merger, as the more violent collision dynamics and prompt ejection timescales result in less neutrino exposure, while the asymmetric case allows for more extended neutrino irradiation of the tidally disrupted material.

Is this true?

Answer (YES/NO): NO